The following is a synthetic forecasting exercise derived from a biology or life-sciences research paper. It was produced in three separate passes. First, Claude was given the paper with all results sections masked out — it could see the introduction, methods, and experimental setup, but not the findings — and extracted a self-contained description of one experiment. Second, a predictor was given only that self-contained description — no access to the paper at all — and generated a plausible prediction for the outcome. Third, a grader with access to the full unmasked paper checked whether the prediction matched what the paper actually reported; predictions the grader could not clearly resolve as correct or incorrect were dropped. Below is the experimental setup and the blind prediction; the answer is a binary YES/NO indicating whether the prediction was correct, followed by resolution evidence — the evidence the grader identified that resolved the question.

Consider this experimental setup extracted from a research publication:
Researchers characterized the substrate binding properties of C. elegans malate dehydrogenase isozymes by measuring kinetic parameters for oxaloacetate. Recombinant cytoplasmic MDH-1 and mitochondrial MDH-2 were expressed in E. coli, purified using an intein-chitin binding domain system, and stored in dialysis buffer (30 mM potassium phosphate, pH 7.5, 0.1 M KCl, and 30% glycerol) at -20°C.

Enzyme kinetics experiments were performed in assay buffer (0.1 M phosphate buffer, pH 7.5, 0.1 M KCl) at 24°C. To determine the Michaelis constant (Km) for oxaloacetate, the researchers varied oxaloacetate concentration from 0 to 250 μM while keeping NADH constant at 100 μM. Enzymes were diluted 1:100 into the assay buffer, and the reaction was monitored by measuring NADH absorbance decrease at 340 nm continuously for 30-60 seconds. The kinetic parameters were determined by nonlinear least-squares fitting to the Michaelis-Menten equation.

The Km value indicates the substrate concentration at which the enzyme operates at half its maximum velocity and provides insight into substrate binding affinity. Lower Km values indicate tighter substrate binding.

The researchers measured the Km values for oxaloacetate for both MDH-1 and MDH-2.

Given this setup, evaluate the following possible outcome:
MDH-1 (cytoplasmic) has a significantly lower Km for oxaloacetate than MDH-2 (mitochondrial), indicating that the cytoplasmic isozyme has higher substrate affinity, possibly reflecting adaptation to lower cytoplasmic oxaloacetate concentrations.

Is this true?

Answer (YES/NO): NO